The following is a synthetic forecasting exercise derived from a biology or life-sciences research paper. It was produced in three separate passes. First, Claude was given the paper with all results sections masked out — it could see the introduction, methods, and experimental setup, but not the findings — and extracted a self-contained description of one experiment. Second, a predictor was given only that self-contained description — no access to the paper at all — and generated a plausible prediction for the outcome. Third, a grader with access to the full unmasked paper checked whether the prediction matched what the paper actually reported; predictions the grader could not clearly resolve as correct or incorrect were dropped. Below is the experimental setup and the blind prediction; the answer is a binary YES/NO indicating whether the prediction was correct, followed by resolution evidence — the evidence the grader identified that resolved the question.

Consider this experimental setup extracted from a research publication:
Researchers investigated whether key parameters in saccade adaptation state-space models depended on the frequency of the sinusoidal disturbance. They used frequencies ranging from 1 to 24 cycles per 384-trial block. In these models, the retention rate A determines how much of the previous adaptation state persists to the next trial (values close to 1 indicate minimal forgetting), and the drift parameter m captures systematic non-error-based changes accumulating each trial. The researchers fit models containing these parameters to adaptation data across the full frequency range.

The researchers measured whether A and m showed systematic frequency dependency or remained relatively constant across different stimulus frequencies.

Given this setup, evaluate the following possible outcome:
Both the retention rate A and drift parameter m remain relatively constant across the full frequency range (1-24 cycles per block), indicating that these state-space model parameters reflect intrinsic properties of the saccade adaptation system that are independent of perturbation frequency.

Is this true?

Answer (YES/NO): YES